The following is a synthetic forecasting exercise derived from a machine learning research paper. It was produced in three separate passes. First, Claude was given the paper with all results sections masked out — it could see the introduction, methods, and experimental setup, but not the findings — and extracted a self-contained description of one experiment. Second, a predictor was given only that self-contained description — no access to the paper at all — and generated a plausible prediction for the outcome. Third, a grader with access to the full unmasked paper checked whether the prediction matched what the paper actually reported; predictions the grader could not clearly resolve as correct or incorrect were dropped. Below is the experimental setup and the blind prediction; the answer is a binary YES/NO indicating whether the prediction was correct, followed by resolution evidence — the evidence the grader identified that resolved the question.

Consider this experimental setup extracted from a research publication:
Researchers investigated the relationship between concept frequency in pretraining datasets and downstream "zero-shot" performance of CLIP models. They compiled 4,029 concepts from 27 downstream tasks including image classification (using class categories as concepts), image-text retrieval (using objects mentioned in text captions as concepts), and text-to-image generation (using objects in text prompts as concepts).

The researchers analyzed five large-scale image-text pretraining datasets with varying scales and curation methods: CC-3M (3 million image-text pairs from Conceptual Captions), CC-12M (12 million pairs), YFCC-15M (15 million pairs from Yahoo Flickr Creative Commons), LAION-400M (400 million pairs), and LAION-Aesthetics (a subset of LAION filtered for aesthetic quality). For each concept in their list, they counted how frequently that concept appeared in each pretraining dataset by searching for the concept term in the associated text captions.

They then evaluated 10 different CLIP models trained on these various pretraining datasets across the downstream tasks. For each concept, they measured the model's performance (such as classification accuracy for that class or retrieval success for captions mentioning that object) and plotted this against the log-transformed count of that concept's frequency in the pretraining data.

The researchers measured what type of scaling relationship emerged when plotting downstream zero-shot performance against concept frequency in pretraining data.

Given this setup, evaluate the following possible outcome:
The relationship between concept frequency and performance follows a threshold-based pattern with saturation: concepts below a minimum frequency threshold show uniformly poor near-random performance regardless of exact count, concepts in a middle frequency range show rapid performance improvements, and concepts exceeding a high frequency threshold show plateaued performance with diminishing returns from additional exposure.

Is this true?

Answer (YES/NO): NO